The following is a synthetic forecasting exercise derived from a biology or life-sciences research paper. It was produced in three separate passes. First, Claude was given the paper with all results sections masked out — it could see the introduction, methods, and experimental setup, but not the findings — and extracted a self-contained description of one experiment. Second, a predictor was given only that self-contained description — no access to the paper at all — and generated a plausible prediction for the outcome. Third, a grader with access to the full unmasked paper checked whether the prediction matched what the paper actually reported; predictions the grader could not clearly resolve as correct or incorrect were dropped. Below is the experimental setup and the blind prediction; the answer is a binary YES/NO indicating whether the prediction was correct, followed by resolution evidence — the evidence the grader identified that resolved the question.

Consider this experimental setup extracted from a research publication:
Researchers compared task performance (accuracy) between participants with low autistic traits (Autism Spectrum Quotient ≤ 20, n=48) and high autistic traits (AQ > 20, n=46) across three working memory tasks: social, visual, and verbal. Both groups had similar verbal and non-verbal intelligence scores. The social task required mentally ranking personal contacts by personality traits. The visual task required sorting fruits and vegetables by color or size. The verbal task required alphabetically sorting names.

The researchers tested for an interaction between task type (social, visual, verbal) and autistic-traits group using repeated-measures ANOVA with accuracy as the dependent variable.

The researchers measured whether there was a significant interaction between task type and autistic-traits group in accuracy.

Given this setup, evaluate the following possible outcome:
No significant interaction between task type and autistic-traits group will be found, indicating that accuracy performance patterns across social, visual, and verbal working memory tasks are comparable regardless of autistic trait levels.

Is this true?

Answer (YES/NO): NO